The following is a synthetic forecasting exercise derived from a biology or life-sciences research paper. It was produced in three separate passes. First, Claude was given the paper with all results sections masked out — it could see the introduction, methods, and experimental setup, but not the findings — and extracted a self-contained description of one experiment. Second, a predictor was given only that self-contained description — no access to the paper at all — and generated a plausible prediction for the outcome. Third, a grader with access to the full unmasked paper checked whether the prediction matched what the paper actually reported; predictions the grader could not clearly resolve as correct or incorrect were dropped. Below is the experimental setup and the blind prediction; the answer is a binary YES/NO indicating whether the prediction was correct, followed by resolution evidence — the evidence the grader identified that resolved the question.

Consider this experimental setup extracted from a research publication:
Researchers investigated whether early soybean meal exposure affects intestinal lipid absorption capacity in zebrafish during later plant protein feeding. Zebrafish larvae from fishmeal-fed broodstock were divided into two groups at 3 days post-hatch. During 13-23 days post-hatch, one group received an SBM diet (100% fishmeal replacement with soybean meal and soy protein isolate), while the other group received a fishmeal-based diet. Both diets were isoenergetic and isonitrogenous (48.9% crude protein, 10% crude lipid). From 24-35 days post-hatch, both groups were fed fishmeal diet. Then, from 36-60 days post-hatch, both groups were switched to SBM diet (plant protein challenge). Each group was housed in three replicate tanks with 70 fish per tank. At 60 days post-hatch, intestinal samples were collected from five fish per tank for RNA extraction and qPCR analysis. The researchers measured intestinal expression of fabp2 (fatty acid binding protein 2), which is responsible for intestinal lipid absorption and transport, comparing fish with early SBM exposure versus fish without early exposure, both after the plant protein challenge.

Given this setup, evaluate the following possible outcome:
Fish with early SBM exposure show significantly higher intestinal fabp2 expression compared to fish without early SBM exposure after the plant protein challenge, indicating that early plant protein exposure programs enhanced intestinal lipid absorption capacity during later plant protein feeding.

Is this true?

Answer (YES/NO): NO